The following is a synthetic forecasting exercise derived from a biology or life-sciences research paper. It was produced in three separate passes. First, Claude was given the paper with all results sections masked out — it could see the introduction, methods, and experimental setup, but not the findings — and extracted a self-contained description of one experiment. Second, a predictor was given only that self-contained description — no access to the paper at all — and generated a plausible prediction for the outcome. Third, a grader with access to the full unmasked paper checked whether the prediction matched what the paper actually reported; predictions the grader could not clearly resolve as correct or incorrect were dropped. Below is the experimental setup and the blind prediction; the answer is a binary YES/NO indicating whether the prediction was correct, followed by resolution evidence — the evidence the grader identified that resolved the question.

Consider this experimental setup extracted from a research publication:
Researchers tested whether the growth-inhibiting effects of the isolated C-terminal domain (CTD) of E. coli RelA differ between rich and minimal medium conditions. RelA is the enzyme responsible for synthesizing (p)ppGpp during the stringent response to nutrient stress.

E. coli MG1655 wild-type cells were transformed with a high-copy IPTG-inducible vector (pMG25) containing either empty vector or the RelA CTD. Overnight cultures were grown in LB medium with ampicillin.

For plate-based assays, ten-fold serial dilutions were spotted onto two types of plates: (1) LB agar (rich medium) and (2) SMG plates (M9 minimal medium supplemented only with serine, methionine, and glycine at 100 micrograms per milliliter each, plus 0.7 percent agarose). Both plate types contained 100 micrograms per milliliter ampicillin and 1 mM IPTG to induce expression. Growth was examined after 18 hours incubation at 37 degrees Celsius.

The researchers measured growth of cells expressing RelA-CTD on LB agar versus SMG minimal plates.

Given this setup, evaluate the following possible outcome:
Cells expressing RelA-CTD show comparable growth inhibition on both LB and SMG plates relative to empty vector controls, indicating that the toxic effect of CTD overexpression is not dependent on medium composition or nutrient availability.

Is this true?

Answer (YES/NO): YES